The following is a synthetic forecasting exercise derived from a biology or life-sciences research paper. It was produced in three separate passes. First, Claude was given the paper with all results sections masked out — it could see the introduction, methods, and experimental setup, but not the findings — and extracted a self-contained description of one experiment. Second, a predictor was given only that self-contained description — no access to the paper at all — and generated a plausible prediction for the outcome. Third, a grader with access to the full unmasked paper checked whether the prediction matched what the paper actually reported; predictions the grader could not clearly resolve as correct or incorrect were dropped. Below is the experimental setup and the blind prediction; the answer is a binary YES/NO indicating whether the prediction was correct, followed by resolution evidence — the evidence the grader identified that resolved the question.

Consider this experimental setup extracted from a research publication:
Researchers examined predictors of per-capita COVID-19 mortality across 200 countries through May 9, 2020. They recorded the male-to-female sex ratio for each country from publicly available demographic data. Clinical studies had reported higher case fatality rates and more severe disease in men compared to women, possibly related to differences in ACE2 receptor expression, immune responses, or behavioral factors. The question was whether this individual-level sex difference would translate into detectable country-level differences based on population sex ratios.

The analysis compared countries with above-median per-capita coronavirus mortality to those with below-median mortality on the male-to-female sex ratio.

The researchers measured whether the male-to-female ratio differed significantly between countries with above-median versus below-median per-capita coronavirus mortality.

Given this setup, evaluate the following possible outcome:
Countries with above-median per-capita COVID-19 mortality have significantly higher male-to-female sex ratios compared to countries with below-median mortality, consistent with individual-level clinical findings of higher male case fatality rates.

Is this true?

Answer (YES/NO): NO